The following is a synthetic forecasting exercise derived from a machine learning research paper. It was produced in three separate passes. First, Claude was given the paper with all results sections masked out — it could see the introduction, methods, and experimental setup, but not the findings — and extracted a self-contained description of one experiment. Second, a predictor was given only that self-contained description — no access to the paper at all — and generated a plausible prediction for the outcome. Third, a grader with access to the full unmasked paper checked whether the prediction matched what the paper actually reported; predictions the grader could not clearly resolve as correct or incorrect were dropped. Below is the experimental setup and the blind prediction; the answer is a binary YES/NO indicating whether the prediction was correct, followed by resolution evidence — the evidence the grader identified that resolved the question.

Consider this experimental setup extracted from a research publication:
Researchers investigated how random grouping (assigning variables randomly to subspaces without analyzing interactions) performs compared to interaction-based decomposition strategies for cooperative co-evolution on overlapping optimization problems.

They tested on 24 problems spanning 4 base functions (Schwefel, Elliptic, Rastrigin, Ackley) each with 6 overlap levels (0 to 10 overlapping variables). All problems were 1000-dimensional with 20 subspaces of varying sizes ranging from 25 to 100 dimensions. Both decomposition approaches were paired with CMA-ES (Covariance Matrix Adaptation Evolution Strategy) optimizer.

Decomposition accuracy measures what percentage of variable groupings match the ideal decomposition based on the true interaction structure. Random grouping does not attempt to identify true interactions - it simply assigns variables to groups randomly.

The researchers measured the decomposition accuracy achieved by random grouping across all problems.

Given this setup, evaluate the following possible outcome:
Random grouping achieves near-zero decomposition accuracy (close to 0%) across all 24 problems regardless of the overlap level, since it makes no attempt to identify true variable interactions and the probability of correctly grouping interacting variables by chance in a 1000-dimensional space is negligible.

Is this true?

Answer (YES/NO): NO